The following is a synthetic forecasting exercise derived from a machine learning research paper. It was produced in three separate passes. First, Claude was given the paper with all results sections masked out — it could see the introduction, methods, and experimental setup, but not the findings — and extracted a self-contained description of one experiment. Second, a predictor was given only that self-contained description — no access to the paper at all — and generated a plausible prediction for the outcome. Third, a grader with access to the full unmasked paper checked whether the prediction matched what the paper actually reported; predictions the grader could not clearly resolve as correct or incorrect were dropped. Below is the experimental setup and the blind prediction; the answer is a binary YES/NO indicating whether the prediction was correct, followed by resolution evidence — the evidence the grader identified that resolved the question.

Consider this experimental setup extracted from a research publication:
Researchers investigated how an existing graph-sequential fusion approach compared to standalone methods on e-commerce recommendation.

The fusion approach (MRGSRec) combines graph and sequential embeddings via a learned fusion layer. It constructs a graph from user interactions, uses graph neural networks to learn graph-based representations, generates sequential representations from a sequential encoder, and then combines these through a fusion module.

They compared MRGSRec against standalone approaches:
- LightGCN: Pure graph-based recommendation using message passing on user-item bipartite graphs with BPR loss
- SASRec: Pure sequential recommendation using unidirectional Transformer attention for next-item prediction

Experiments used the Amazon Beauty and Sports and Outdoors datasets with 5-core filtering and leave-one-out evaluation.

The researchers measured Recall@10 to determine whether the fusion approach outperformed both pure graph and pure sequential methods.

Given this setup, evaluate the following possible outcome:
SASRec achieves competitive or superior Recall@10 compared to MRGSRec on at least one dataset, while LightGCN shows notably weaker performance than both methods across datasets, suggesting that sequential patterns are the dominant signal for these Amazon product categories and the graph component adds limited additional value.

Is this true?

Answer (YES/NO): YES